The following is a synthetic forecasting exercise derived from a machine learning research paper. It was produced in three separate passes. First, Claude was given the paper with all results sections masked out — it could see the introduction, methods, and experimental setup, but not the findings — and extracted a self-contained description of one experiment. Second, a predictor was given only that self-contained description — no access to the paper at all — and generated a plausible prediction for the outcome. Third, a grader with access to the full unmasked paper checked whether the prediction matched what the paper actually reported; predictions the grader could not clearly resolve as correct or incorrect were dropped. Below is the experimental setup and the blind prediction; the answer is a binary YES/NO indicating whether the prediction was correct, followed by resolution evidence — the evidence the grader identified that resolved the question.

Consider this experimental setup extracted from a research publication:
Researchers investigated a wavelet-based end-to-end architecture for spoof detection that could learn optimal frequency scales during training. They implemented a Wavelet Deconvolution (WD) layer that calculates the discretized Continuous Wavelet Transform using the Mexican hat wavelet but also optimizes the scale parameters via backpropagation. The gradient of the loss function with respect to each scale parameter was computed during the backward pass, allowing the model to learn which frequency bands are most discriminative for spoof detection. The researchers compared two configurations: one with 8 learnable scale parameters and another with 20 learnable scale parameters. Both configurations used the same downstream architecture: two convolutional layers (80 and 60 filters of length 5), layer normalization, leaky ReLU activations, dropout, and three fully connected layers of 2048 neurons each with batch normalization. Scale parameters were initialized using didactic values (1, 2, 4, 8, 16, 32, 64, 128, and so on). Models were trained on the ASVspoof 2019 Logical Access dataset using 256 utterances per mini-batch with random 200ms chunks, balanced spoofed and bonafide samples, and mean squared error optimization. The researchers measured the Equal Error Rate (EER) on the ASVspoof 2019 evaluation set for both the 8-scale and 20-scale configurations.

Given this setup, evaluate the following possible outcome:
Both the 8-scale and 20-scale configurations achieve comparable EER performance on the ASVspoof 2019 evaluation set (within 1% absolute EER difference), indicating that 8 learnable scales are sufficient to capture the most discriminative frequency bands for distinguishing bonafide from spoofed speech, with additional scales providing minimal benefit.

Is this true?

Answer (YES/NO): NO